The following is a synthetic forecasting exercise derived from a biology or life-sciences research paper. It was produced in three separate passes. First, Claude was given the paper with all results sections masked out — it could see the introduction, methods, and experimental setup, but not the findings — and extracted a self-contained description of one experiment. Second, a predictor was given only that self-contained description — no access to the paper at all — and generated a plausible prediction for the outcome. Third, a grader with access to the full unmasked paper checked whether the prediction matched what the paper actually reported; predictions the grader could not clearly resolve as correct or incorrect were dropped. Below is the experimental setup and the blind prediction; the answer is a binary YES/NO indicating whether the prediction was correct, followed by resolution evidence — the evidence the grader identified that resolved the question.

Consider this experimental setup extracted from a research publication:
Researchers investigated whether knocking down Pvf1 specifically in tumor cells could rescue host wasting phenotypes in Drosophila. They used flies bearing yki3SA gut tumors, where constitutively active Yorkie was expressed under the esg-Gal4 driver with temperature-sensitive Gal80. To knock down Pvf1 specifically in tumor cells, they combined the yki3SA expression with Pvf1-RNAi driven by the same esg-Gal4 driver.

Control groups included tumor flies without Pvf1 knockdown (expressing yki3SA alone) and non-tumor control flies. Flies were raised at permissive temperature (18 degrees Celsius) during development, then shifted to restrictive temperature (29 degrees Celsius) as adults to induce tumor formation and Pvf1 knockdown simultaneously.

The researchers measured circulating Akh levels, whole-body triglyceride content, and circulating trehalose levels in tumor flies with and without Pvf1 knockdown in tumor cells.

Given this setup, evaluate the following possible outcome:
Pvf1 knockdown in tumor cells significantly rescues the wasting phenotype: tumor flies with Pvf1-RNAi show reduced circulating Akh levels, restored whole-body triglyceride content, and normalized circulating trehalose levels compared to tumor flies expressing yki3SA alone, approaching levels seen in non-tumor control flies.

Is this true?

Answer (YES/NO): YES